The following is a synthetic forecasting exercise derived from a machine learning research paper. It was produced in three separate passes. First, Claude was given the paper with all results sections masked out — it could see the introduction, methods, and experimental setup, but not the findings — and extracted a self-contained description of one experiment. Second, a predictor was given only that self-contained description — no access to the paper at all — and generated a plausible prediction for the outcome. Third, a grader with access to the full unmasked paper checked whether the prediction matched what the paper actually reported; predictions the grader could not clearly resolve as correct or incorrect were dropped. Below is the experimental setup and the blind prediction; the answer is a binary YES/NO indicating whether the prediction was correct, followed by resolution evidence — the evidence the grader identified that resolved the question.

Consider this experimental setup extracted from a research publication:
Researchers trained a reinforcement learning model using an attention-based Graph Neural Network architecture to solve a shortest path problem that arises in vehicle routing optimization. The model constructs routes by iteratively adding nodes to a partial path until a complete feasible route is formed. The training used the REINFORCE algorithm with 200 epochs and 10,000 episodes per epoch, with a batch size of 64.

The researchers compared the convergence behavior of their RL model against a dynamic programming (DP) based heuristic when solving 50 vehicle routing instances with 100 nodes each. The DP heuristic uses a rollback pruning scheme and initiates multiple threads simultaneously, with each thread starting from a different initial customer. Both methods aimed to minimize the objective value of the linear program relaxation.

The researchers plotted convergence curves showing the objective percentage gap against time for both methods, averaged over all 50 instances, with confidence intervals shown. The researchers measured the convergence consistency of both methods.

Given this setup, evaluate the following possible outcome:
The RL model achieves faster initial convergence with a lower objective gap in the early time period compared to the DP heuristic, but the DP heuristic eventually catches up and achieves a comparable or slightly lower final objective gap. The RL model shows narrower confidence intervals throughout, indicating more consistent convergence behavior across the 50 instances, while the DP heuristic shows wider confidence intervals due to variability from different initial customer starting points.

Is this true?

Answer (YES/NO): YES